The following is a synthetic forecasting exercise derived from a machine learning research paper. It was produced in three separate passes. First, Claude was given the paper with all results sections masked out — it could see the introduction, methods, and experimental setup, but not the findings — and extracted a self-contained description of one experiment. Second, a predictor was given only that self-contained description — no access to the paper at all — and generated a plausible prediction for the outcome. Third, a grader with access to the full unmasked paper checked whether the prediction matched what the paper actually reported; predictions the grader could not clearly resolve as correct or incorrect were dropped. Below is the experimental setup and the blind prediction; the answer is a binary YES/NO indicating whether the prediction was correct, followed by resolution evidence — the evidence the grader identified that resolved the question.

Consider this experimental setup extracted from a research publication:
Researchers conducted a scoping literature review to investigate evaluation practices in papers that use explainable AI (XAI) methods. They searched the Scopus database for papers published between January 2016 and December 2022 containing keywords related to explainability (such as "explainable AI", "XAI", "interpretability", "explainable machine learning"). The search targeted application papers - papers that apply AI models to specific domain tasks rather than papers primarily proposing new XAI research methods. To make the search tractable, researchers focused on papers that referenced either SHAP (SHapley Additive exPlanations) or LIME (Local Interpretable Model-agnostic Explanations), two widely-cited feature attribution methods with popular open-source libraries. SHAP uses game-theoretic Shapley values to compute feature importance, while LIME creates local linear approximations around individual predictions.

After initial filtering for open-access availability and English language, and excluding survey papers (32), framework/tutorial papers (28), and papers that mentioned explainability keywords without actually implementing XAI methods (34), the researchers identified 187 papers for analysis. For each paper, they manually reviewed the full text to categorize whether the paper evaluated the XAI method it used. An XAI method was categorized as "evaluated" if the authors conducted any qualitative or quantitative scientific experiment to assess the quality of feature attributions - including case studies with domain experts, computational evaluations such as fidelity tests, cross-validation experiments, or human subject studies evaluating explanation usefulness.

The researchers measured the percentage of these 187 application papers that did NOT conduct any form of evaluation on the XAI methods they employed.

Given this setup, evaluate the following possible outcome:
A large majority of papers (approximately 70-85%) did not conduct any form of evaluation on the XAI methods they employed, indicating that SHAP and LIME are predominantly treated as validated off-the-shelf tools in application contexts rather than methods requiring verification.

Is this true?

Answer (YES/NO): YES